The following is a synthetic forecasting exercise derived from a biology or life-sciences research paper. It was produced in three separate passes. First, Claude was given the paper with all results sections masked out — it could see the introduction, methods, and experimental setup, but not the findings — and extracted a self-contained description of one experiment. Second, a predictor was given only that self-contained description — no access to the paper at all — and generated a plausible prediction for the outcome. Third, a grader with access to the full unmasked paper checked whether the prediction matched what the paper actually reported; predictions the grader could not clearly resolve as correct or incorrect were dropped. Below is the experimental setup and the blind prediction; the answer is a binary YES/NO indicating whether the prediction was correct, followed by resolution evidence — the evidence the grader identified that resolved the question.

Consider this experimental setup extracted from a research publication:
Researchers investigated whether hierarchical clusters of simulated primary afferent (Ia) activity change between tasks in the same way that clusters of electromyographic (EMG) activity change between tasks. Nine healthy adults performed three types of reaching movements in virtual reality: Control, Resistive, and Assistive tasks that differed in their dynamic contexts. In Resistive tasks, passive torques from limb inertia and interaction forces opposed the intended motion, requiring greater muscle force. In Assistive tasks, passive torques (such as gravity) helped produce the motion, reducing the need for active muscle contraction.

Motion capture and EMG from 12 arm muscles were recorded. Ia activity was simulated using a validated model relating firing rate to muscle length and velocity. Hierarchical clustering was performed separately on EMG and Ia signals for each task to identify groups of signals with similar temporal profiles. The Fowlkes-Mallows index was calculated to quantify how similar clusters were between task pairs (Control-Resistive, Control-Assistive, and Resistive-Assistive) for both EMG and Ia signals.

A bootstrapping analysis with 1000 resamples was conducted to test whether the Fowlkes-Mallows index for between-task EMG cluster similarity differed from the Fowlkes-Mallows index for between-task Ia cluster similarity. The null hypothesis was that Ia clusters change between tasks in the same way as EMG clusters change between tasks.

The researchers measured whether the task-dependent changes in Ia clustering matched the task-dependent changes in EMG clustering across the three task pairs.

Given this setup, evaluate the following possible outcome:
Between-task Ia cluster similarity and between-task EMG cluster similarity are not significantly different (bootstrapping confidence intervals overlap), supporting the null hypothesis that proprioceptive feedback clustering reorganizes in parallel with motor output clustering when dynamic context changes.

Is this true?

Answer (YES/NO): NO